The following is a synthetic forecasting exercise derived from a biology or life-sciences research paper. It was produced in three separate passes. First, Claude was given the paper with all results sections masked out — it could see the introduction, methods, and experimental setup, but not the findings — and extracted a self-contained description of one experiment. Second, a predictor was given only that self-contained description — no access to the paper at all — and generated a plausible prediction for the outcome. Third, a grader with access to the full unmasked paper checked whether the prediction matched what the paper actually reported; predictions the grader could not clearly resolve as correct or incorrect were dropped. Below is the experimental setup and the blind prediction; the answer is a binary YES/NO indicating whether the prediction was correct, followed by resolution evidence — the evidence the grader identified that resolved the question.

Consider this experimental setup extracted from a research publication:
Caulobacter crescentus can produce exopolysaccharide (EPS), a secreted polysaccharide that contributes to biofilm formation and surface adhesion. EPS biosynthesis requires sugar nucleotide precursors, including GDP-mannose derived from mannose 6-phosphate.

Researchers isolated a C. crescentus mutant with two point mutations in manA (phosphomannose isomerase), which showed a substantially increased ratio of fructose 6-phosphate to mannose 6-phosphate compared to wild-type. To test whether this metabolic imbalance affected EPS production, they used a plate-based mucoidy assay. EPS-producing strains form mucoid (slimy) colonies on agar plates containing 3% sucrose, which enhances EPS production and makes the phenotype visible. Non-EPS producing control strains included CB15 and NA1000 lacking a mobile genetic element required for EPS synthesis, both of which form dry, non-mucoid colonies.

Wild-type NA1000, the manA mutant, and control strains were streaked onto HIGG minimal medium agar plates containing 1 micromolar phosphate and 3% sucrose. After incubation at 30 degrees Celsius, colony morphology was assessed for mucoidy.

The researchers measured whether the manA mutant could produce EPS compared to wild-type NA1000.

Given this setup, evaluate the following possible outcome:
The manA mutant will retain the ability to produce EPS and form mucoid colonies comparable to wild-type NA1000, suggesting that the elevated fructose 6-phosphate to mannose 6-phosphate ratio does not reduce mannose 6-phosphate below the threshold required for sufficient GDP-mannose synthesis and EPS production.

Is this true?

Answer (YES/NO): NO